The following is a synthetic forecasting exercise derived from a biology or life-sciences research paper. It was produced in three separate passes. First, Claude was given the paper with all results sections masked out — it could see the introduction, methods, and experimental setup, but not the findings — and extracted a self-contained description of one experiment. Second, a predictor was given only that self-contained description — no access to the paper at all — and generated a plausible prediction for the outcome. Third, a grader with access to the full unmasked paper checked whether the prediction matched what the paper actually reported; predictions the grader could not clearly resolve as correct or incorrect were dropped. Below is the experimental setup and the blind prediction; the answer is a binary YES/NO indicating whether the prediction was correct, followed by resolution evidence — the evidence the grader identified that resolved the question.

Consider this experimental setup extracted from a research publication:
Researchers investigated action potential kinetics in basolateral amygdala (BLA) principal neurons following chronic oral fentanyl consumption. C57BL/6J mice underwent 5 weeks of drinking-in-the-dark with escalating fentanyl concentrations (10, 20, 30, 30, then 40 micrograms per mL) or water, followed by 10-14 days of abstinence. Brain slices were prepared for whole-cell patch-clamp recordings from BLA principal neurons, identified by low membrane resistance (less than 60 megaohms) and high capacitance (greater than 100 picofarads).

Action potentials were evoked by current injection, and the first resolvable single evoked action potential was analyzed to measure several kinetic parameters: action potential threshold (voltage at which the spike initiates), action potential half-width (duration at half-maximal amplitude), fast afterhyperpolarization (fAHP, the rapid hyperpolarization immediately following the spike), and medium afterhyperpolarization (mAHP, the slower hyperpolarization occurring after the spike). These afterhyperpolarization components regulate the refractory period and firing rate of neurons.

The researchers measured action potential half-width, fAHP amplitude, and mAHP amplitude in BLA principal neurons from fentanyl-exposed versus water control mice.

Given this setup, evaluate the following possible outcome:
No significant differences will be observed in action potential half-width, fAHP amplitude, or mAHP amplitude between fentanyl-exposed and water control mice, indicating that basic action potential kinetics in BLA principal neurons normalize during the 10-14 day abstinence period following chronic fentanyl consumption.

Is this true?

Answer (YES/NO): NO